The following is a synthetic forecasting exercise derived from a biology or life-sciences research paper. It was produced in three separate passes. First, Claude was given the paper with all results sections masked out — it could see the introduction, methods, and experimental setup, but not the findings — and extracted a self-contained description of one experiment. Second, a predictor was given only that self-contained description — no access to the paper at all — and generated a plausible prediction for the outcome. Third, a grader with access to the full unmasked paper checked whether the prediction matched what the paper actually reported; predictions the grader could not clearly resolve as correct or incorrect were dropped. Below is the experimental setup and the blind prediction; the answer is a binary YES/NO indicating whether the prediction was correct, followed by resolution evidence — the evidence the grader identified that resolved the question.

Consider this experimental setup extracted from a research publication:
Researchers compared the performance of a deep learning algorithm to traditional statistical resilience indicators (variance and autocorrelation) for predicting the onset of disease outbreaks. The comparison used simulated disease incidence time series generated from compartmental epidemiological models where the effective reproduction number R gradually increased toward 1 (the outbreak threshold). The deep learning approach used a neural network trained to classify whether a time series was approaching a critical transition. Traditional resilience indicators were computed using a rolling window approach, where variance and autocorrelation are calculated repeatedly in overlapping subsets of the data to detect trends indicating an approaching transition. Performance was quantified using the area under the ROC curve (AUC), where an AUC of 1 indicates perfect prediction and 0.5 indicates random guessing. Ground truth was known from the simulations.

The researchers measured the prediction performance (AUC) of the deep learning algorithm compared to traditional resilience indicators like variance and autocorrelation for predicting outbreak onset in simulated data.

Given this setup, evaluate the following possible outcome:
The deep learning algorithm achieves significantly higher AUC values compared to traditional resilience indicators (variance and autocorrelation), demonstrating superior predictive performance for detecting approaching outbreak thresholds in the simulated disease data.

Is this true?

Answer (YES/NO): NO